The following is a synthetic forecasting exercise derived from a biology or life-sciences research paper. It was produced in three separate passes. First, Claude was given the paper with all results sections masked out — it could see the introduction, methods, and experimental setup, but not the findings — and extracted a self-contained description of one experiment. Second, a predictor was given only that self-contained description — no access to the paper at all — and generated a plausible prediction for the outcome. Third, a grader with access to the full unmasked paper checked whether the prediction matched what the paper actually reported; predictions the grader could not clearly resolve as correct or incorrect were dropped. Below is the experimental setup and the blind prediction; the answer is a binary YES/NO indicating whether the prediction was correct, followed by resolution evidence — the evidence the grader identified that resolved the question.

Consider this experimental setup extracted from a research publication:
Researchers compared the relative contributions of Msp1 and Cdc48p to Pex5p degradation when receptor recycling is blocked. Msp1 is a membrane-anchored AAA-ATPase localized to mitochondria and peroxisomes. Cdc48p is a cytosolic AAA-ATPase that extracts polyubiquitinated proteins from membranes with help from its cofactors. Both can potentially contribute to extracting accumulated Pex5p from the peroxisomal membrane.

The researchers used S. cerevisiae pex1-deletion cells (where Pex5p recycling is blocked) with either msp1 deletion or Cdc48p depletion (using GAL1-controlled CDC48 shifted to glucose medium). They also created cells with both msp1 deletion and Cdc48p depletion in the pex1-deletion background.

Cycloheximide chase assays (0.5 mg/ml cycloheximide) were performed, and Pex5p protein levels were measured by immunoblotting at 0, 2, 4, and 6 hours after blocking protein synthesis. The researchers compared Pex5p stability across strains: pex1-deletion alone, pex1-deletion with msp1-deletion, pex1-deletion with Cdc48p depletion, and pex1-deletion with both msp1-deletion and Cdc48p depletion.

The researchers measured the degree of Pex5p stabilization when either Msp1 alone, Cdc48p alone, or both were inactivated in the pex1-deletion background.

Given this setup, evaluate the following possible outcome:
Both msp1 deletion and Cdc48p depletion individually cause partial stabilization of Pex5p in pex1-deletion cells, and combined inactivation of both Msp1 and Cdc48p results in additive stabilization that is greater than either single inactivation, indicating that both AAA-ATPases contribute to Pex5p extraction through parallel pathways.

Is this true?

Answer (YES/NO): NO